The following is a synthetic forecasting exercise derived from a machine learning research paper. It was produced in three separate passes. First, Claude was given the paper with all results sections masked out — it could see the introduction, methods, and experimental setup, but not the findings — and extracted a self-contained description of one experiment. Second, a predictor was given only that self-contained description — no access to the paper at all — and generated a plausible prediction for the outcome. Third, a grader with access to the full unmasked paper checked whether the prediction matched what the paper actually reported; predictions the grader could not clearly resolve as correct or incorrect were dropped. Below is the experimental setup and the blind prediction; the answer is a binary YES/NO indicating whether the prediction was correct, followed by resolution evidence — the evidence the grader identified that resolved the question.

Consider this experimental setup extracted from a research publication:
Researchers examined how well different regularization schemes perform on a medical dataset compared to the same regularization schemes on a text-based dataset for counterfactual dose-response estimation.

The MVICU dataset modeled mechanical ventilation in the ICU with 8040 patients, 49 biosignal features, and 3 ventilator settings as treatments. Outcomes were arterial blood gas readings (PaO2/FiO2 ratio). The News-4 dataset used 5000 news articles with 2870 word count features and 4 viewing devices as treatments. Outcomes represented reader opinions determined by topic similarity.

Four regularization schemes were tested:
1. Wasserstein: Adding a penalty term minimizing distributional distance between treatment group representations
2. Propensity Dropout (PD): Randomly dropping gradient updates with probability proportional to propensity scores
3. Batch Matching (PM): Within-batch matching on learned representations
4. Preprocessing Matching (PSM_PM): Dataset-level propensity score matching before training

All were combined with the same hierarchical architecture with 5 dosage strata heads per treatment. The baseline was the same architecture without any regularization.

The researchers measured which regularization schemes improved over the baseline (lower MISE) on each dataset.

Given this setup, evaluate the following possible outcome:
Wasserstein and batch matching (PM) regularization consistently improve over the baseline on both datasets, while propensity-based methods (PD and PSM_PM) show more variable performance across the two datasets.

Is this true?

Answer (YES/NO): NO